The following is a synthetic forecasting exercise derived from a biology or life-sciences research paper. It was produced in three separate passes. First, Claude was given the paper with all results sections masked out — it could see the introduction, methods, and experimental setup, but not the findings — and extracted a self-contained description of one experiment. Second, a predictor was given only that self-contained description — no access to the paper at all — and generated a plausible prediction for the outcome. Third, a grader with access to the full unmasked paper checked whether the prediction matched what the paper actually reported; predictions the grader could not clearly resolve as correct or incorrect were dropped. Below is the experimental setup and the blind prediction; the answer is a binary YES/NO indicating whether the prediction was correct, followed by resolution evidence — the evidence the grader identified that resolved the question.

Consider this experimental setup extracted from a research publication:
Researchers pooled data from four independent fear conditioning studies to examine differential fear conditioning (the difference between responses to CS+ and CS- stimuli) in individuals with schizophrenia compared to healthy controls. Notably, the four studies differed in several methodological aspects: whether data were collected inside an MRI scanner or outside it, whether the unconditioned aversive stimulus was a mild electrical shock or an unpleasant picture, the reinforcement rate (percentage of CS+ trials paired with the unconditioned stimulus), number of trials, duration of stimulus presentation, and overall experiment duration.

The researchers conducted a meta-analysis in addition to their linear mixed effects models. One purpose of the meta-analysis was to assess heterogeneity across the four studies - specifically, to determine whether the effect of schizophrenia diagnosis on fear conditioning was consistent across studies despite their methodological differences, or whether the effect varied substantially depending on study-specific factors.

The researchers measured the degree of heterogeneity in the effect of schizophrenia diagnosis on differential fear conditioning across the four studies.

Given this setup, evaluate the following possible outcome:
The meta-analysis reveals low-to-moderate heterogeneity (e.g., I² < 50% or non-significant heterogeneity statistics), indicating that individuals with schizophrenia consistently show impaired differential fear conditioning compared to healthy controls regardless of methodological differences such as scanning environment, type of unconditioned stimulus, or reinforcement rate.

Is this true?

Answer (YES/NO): YES